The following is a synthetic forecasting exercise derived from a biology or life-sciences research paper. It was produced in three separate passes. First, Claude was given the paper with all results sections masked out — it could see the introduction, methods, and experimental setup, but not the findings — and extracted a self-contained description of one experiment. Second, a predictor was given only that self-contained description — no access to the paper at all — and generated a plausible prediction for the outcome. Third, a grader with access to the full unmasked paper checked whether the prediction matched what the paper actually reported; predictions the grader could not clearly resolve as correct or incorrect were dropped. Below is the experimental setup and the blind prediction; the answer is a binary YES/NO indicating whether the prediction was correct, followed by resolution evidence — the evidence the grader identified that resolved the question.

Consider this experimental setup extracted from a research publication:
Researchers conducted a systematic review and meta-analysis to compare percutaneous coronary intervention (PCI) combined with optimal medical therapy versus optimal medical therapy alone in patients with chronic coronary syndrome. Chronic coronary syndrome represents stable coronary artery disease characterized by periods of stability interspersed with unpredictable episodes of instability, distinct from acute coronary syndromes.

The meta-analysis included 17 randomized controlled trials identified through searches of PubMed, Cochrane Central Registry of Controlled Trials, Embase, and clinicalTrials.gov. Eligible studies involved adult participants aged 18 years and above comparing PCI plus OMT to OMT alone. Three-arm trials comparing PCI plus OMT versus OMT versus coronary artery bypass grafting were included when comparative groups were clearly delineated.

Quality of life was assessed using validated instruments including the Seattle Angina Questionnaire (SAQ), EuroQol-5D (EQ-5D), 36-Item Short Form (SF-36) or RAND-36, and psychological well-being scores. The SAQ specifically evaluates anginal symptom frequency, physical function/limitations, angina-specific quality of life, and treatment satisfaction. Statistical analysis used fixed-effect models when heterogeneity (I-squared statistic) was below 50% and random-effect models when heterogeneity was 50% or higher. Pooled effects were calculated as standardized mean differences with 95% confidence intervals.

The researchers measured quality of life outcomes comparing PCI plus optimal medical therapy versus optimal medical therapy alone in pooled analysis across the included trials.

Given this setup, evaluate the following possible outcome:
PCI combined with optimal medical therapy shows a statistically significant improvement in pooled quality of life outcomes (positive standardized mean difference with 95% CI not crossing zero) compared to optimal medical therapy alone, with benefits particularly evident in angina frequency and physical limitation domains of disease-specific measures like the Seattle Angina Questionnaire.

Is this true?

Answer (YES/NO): YES